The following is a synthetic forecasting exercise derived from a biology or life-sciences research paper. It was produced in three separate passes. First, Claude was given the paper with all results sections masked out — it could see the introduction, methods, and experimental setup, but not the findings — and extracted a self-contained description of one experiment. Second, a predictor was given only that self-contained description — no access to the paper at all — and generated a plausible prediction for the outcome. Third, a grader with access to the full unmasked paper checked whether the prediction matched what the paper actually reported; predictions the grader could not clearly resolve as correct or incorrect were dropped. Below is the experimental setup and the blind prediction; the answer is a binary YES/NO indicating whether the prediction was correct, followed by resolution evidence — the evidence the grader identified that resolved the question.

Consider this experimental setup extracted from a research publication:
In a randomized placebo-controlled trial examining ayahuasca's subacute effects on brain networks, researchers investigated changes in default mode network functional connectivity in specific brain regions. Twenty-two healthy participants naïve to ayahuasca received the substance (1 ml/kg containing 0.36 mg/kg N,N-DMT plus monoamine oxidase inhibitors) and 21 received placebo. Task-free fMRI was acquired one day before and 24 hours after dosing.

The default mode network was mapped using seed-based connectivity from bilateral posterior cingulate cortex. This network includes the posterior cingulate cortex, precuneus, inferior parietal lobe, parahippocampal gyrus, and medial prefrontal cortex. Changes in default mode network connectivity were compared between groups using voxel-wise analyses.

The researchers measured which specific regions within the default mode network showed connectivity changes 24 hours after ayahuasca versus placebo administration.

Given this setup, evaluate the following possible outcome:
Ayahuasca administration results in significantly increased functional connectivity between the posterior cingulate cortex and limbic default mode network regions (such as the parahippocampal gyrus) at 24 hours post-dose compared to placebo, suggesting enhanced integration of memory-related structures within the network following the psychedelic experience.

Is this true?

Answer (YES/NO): NO